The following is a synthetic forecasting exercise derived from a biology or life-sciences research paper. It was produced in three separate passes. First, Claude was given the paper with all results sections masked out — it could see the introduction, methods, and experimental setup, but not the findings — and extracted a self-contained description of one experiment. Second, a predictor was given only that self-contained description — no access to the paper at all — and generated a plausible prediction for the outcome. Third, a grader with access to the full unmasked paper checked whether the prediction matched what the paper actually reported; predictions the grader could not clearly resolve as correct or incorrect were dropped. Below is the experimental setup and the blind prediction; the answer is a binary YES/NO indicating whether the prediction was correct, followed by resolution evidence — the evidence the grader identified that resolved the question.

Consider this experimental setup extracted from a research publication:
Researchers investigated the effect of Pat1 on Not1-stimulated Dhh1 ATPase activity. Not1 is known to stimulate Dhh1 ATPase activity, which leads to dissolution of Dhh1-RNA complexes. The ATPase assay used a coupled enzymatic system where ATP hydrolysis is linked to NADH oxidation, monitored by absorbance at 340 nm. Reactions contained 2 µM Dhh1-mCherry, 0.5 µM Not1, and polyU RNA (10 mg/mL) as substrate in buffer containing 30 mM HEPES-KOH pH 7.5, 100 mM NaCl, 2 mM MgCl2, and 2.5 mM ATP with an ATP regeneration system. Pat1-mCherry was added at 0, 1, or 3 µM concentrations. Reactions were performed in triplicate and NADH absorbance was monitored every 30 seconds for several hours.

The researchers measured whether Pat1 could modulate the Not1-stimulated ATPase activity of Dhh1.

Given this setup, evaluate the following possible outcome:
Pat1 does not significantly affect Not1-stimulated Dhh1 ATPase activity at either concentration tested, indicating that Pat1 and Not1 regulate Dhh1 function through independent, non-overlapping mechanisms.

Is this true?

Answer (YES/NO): YES